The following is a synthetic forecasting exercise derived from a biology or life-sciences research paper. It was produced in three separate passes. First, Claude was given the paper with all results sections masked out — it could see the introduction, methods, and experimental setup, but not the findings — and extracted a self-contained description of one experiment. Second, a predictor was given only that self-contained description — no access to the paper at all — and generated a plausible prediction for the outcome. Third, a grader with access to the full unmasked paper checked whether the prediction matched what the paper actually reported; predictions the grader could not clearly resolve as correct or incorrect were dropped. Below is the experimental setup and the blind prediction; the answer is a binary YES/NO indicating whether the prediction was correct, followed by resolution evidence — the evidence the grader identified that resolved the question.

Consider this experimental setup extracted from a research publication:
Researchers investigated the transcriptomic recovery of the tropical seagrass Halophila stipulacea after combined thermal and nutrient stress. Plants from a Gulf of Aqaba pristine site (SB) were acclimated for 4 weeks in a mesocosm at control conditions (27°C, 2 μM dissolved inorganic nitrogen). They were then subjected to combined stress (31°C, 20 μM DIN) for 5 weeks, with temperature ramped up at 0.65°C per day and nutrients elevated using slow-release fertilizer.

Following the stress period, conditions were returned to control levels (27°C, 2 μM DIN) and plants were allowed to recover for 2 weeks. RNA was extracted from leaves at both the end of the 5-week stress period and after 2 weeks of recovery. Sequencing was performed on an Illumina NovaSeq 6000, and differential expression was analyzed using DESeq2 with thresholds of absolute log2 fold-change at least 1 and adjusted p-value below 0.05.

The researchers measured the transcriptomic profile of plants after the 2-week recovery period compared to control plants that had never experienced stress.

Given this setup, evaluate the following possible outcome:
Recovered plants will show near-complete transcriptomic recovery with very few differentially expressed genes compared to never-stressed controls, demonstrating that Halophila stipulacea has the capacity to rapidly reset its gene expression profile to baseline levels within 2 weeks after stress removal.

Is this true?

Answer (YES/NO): NO